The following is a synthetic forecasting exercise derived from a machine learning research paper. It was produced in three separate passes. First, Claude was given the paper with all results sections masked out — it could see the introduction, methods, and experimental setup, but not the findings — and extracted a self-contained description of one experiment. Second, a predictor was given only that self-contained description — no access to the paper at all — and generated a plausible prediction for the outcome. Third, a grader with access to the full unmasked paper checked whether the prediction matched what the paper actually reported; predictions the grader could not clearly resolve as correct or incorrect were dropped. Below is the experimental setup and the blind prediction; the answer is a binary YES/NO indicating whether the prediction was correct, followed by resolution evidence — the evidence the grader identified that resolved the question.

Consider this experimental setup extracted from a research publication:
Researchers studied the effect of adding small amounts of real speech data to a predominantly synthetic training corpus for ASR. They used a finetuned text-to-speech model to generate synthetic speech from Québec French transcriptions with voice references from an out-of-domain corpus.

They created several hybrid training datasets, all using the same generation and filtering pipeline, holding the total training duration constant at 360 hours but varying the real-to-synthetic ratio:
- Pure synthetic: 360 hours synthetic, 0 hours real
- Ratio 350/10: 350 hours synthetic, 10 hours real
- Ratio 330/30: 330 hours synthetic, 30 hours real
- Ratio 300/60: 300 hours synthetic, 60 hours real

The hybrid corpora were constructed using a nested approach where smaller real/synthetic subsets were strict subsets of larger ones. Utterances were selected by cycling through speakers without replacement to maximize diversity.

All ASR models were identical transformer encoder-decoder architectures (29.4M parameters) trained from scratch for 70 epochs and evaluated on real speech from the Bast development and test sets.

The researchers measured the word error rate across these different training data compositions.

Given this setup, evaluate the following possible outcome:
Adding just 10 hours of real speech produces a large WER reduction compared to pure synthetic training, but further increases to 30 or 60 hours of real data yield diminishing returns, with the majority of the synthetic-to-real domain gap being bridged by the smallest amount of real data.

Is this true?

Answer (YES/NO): NO